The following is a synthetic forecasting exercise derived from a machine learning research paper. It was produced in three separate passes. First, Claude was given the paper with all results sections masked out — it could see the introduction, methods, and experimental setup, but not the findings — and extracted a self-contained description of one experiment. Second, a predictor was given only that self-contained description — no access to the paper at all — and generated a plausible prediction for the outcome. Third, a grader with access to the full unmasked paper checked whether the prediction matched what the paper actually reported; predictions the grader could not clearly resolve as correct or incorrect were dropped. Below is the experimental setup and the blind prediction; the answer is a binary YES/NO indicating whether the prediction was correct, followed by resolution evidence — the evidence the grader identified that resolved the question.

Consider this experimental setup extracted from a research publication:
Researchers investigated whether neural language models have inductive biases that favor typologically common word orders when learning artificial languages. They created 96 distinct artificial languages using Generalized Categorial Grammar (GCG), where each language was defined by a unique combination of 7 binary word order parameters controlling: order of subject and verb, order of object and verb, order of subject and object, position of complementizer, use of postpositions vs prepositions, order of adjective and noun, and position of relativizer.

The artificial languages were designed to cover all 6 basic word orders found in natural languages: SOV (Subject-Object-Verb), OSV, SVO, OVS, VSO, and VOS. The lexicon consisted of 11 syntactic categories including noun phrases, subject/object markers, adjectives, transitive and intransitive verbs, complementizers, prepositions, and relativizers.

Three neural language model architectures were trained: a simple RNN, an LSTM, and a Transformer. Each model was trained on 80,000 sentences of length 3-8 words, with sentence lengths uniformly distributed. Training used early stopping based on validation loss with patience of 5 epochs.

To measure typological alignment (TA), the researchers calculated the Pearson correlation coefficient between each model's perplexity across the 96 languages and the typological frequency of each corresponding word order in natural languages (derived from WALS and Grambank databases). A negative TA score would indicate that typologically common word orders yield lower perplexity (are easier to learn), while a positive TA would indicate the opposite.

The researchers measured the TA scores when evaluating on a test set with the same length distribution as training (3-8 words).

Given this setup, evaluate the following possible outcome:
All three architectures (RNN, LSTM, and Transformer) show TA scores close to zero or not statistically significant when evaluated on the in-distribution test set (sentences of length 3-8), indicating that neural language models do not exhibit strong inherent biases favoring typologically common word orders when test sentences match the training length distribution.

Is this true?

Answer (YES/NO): NO